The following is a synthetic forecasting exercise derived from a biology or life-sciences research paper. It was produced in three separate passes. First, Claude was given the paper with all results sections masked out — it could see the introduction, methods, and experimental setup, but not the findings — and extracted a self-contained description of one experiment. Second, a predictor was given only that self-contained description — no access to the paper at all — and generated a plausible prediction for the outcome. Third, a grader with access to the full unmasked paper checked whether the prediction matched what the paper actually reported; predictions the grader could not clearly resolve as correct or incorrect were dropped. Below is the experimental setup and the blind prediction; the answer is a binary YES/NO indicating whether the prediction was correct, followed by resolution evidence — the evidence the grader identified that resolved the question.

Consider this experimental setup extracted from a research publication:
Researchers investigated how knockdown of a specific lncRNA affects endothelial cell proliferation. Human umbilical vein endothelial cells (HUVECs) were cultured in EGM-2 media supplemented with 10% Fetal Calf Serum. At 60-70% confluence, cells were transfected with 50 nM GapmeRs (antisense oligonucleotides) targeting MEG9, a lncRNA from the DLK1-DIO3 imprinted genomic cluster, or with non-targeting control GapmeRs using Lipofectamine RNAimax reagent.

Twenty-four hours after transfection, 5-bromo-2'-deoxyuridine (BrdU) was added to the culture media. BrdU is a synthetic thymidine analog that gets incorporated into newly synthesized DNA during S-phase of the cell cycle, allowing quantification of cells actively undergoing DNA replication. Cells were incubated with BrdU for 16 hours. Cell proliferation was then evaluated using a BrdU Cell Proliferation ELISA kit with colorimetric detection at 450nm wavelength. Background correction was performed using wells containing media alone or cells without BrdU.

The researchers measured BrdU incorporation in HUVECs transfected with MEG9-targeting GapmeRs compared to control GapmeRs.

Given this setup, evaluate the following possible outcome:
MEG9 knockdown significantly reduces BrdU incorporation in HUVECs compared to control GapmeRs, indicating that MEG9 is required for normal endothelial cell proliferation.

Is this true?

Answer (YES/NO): YES